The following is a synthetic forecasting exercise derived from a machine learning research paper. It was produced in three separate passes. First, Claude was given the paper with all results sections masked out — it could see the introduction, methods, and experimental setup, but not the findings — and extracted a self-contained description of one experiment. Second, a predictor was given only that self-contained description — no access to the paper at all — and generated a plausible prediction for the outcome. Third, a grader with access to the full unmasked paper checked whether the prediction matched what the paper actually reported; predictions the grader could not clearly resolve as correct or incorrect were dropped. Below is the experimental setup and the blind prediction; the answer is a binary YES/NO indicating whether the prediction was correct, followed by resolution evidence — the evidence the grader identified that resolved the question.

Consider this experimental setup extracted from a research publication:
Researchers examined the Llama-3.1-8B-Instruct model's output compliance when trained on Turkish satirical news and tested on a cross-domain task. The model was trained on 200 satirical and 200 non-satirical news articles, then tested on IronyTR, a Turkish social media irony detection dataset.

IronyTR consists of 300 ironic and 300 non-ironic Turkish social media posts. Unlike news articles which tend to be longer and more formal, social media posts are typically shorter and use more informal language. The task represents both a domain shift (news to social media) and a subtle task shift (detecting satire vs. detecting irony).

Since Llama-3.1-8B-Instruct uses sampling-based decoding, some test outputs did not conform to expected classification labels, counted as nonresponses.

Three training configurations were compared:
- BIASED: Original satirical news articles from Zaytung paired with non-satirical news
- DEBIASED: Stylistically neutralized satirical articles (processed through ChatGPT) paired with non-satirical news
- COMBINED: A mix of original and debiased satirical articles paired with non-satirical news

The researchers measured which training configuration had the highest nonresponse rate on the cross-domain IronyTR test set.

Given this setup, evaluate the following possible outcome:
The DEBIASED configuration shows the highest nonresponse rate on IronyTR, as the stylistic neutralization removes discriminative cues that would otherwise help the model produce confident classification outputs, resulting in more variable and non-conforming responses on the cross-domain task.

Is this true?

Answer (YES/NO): NO